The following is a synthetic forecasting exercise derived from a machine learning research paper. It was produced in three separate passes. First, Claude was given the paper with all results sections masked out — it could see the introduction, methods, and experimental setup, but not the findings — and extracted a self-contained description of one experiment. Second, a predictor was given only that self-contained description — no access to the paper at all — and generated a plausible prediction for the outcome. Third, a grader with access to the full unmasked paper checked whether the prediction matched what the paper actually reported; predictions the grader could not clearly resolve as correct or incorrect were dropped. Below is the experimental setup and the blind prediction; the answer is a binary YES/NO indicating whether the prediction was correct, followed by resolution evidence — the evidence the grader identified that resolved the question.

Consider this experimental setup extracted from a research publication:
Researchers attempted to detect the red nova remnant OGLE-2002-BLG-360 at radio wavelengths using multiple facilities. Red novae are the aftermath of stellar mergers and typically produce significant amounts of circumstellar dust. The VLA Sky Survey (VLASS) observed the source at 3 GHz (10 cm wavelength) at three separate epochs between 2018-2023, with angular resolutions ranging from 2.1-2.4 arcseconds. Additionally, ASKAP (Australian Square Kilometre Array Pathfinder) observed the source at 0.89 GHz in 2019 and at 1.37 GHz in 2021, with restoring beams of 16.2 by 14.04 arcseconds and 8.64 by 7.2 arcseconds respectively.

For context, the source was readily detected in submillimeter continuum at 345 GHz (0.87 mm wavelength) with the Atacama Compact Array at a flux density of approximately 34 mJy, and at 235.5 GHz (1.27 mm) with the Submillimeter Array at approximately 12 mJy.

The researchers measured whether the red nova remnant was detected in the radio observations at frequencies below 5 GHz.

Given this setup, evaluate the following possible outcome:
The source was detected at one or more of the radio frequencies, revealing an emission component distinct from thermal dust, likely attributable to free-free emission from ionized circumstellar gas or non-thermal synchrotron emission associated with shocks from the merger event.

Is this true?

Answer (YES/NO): NO